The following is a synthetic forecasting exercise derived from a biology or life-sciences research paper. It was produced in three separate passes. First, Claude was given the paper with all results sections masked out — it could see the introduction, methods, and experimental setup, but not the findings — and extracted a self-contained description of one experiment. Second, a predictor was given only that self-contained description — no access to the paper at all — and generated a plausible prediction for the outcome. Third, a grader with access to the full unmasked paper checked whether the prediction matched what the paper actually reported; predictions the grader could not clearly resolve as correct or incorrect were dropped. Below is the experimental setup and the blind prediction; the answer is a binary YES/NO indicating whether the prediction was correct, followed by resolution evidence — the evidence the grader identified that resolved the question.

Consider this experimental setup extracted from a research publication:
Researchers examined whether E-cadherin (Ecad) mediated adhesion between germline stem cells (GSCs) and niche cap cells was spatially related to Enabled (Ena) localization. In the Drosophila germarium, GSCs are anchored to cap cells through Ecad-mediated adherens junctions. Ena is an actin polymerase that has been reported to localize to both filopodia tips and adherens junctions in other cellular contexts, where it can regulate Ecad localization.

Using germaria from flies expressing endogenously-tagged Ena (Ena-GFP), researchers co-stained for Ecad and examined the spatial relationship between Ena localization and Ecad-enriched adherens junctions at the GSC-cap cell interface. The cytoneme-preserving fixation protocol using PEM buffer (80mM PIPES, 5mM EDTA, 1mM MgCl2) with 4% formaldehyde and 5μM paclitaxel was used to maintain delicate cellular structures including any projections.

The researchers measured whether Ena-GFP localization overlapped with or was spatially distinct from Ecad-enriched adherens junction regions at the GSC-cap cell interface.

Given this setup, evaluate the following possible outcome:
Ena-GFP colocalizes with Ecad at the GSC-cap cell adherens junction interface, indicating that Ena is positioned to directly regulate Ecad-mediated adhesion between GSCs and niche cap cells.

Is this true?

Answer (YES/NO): NO